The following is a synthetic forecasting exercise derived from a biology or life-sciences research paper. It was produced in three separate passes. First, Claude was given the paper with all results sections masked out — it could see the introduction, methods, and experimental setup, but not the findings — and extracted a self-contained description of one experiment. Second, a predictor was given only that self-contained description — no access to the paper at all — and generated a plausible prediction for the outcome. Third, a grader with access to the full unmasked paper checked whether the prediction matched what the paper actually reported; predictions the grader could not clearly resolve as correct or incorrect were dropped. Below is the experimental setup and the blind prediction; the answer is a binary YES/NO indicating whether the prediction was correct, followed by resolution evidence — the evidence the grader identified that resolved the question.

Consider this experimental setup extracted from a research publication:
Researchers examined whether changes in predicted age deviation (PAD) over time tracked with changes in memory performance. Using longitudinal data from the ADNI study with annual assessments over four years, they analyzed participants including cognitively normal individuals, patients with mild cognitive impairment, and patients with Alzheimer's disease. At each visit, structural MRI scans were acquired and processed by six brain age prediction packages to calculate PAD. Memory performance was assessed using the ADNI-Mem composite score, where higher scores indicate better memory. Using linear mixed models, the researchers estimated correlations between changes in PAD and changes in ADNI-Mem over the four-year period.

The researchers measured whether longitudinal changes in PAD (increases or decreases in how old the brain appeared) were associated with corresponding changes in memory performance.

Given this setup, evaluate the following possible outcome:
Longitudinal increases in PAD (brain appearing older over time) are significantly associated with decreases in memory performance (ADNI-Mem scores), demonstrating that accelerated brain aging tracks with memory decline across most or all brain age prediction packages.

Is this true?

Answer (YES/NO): NO